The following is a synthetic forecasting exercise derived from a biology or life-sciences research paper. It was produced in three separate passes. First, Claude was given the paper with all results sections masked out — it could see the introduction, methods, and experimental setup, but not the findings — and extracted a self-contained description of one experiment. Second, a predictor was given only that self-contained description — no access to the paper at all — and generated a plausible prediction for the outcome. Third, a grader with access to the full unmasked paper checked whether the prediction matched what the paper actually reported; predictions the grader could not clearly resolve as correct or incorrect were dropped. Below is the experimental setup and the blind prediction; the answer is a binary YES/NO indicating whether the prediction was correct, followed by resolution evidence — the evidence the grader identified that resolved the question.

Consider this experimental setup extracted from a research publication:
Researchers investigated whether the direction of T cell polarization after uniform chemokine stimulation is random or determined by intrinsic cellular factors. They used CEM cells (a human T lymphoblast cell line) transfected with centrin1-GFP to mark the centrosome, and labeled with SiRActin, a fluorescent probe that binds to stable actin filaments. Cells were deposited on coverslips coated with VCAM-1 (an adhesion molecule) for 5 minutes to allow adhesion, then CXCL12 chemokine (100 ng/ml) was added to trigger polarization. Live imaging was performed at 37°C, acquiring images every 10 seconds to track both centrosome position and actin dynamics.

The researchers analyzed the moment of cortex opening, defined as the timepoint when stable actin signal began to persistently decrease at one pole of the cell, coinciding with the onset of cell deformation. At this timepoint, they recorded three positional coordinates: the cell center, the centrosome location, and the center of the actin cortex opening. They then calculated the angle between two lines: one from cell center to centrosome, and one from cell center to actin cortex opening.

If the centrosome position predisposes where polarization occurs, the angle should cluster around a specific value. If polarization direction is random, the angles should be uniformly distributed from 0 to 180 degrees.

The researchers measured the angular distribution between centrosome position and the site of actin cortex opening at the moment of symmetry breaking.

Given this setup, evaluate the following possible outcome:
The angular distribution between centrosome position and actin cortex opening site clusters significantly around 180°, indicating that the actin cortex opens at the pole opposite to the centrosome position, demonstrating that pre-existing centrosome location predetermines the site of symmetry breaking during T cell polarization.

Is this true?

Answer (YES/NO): NO